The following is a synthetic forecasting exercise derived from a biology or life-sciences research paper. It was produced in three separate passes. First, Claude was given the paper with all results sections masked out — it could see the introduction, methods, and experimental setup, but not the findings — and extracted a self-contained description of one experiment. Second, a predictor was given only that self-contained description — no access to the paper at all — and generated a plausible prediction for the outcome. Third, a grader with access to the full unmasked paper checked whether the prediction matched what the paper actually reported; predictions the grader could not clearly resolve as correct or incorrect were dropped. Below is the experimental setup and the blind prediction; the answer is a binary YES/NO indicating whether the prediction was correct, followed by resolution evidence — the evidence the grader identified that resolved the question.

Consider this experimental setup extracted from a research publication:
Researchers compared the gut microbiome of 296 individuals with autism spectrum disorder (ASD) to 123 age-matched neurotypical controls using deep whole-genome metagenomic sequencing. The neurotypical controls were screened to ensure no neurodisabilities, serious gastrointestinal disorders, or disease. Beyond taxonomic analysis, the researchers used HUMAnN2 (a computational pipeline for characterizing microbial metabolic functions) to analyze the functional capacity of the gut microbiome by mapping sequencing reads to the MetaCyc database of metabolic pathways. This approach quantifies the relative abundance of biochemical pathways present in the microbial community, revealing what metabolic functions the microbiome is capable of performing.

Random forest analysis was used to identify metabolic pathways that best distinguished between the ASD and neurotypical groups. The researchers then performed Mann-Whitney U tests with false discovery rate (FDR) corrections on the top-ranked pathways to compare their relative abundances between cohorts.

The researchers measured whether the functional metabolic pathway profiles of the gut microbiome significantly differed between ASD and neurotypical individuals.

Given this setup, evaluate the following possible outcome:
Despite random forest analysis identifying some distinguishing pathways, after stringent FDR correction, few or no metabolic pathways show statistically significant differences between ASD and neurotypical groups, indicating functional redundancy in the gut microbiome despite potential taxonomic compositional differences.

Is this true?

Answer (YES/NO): NO